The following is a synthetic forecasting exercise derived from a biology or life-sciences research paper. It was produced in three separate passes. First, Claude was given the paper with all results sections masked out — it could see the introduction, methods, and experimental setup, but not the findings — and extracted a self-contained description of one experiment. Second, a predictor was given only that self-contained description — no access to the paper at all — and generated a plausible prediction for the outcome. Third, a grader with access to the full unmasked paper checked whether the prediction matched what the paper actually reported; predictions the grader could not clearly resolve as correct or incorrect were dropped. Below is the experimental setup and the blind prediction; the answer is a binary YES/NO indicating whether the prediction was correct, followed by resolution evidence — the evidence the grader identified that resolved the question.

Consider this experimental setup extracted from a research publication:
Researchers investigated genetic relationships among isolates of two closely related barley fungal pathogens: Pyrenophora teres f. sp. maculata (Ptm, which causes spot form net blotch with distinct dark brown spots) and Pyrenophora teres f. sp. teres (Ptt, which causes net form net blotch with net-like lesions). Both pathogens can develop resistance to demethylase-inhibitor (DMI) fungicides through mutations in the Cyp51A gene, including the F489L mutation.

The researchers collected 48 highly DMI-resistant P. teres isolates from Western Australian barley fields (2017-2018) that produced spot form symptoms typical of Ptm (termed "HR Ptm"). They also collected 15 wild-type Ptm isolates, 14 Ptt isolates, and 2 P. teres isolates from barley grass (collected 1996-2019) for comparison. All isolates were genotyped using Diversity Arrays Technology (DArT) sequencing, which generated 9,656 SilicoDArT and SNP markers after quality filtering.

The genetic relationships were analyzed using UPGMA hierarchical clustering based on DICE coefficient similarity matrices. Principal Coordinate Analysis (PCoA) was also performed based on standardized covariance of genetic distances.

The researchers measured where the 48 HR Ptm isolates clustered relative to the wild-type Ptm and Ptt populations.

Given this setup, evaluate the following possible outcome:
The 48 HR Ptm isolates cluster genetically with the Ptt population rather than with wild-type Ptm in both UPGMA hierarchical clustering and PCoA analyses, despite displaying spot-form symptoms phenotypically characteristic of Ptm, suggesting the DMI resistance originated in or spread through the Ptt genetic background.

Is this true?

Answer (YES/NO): NO